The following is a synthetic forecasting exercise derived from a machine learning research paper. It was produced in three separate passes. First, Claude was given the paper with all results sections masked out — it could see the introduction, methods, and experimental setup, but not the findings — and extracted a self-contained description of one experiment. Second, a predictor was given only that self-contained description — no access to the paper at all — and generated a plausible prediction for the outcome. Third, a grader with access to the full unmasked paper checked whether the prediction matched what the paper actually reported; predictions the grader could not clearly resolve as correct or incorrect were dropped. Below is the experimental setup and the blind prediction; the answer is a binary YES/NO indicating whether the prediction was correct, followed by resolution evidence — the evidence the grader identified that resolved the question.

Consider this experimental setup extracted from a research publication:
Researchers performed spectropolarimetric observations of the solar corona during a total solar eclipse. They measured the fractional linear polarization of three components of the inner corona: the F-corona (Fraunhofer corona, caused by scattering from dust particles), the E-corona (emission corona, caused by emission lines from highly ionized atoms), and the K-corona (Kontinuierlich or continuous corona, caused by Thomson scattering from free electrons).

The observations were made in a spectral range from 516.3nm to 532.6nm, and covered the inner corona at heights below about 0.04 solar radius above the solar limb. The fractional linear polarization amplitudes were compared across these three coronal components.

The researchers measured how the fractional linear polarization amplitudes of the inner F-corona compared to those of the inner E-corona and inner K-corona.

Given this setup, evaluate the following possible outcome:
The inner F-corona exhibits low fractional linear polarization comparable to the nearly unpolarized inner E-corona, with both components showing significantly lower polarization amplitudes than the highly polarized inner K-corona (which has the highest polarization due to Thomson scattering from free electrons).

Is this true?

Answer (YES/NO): NO